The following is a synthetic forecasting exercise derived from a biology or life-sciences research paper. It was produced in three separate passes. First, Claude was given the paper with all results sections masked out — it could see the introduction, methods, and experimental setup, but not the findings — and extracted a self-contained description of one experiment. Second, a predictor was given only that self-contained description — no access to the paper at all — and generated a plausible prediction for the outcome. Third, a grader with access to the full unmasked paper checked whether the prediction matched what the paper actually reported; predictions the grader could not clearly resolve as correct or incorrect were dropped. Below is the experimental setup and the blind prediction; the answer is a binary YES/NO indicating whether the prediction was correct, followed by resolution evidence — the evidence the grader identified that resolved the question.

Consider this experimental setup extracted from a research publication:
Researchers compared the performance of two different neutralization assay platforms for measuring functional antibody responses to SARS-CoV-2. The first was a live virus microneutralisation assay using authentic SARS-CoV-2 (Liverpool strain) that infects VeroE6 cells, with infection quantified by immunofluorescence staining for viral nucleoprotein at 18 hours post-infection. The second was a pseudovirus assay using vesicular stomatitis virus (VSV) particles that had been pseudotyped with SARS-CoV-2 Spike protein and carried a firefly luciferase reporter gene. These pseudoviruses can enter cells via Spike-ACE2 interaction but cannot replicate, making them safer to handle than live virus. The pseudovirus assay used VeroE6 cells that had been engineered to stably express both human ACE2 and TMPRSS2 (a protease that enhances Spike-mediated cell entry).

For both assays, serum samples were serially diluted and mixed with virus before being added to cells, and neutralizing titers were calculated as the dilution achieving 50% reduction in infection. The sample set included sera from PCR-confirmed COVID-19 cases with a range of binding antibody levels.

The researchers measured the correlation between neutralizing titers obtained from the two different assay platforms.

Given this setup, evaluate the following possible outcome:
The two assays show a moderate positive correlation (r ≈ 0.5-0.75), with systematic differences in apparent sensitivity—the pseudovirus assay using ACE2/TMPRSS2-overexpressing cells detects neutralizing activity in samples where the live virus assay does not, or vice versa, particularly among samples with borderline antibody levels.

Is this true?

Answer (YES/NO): NO